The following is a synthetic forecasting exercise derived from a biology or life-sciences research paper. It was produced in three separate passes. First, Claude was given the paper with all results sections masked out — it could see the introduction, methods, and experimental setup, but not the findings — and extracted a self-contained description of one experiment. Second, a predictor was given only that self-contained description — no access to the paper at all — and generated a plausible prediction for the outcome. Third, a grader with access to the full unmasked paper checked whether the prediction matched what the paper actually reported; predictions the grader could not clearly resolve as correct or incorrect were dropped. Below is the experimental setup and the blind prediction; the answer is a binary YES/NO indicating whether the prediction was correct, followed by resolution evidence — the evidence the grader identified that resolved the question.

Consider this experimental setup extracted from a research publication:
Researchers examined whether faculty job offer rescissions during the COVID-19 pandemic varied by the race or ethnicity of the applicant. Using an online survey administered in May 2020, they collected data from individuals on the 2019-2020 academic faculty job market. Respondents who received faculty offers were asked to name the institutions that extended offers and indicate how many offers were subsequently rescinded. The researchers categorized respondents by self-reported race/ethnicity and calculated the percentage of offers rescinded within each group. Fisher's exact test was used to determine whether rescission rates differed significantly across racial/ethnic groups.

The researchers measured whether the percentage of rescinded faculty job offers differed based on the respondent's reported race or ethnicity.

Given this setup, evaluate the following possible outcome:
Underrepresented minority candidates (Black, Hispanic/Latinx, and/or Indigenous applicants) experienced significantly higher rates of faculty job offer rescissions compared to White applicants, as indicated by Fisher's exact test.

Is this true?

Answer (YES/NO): NO